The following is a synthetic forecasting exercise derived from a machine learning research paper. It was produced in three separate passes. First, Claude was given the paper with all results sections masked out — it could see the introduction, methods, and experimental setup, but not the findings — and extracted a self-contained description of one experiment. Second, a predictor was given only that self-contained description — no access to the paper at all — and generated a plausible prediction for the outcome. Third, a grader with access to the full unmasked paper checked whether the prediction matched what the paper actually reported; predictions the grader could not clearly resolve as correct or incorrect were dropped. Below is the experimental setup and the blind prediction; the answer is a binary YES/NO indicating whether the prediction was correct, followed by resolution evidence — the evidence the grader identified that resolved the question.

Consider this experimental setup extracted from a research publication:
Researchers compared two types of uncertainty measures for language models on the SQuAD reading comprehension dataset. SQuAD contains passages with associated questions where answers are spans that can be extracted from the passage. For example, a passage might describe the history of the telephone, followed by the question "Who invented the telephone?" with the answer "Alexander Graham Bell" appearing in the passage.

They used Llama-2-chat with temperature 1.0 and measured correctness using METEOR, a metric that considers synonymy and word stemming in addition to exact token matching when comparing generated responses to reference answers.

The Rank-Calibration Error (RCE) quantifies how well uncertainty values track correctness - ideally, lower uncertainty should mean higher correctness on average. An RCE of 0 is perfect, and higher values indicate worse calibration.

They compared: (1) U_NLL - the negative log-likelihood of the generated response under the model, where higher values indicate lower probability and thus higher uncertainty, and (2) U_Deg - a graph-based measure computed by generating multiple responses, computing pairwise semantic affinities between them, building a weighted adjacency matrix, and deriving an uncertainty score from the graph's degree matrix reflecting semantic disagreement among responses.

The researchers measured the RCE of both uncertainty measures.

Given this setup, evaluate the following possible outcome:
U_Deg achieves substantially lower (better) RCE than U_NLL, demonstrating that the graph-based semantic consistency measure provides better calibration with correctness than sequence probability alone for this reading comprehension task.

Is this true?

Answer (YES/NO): NO